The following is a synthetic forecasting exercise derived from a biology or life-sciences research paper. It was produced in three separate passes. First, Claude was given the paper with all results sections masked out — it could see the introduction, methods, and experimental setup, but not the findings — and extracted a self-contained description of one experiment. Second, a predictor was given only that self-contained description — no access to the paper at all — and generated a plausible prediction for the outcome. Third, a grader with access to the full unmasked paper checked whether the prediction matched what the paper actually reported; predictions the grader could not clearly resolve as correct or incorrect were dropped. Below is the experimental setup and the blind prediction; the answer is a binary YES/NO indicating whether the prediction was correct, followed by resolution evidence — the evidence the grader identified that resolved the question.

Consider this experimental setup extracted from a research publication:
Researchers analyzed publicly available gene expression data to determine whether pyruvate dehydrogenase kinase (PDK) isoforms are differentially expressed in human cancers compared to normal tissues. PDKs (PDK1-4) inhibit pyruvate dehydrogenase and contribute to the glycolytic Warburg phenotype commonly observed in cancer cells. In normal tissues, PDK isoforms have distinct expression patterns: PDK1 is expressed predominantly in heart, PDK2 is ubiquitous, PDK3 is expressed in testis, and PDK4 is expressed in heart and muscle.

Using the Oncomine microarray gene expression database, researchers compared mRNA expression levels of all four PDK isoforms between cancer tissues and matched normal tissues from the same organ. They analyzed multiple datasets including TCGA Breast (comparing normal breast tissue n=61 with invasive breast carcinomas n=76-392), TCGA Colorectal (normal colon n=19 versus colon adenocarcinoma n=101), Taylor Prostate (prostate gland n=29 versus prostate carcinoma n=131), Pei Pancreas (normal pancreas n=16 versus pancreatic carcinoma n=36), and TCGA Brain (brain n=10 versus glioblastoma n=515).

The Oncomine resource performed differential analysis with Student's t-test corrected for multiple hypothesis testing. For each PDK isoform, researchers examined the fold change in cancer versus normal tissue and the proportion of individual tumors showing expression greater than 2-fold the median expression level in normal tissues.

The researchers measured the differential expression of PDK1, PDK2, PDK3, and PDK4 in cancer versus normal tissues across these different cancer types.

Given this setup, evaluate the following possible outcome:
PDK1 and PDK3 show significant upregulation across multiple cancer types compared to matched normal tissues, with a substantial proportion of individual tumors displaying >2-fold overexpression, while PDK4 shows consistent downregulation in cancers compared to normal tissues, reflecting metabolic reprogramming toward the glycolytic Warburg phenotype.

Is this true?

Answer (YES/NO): NO